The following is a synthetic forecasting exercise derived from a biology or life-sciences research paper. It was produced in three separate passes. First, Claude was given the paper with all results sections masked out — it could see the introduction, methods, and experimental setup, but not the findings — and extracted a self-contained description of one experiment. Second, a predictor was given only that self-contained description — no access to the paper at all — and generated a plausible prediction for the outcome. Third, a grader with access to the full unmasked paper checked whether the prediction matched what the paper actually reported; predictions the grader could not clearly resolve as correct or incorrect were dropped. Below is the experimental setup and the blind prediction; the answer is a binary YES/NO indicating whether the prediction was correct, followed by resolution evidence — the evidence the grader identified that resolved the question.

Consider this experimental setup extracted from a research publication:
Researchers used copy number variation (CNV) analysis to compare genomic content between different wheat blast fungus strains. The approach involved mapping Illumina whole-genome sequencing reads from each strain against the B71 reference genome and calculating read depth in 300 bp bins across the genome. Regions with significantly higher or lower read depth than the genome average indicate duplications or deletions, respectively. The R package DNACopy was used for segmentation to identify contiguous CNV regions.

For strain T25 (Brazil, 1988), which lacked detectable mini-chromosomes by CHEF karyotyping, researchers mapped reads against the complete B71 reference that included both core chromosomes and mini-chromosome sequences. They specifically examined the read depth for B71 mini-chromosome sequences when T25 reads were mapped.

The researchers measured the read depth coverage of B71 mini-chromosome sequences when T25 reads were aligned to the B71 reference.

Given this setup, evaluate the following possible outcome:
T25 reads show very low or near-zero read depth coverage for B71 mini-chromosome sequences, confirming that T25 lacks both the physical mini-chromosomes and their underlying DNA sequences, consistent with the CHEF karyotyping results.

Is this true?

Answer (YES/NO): YES